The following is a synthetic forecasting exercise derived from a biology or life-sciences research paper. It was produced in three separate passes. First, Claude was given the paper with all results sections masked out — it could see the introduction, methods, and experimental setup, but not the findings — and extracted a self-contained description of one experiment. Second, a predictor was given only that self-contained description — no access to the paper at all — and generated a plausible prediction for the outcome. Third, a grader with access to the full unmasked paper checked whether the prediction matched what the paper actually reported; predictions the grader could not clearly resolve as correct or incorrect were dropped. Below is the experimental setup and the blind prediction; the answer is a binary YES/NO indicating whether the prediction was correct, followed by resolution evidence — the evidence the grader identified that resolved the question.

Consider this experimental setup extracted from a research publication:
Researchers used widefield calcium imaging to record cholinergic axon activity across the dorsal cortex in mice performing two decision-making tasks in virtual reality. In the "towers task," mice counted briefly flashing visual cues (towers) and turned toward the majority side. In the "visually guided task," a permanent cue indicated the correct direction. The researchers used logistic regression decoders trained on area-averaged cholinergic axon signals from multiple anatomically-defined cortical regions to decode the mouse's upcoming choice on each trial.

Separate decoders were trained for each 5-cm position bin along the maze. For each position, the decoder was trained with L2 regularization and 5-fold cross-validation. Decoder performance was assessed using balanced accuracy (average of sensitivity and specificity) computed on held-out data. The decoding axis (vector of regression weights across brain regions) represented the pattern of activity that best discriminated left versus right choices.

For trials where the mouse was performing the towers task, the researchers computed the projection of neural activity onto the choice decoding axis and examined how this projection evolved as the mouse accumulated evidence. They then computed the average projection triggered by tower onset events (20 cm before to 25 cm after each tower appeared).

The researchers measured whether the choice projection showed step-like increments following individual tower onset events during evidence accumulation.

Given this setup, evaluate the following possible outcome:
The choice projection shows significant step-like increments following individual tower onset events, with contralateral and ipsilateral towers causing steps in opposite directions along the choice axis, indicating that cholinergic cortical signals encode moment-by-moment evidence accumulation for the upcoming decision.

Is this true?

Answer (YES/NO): YES